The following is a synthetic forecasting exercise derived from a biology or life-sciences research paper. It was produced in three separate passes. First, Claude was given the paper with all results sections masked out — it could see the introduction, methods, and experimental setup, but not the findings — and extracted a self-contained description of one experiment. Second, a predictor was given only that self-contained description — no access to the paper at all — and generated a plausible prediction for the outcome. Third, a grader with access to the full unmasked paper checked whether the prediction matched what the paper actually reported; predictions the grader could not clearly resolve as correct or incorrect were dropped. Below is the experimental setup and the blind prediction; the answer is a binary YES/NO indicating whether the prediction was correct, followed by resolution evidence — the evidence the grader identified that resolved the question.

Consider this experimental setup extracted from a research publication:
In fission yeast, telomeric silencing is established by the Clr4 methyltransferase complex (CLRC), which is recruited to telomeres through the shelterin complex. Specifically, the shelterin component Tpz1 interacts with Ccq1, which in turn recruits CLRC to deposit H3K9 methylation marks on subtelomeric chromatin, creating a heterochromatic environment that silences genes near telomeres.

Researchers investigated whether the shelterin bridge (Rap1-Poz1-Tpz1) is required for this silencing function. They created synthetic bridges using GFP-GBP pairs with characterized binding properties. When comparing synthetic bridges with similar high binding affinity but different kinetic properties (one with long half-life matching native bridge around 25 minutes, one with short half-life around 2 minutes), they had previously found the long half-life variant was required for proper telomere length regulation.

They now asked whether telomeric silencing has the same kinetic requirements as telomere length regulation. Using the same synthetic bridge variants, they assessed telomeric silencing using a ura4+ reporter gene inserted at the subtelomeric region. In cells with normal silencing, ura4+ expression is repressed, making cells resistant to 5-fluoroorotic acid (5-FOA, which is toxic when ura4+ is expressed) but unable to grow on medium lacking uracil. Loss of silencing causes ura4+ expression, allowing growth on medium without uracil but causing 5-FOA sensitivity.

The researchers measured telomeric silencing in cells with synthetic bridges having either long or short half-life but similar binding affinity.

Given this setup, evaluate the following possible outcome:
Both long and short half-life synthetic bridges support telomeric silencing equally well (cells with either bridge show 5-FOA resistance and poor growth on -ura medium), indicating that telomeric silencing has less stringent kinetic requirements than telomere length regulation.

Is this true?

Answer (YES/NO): YES